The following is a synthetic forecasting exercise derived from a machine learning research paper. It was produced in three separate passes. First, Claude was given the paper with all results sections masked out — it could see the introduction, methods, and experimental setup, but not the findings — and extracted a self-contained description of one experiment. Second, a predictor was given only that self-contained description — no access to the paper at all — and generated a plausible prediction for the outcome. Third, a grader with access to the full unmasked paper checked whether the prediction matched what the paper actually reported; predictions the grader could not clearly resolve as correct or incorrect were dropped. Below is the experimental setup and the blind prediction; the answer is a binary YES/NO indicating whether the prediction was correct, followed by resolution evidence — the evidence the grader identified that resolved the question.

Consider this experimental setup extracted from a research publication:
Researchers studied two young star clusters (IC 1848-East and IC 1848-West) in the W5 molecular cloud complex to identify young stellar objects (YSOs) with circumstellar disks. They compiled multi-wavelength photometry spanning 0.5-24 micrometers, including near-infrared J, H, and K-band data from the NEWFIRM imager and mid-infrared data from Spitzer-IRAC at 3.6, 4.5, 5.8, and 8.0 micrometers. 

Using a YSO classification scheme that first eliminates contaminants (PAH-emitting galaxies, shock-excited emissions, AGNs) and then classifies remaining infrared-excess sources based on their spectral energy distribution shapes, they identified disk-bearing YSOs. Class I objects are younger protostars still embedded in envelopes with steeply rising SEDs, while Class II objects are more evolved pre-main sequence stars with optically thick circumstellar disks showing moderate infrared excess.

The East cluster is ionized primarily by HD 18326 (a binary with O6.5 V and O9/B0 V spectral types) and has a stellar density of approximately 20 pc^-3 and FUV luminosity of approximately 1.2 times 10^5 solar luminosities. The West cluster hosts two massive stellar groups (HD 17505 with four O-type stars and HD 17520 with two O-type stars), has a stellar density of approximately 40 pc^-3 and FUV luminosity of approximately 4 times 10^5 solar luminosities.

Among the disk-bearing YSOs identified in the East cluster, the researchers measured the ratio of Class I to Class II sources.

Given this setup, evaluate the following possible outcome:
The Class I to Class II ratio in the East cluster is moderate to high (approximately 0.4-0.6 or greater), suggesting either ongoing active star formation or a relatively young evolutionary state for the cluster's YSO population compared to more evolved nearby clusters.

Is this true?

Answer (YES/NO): NO